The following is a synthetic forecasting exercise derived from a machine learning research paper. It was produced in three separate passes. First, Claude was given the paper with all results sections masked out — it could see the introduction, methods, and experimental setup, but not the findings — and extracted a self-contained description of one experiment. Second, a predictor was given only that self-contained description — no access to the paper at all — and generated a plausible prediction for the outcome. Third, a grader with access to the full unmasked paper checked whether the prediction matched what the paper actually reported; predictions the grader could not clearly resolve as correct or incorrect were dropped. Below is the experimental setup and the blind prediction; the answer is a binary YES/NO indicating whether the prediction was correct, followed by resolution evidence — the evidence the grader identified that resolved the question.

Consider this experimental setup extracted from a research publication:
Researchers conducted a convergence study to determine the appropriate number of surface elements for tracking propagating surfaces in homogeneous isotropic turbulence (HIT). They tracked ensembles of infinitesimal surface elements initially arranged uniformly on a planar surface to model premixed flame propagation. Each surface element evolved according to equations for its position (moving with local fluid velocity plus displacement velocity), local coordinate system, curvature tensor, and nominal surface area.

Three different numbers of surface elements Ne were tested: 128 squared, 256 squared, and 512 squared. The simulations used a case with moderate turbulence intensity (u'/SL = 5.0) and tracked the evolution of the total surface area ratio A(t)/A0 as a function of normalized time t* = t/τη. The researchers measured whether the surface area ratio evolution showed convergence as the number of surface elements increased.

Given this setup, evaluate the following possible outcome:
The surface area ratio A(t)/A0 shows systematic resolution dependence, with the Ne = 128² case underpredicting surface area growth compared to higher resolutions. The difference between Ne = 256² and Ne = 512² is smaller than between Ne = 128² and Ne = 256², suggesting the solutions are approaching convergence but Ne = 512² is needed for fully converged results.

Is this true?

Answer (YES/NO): NO